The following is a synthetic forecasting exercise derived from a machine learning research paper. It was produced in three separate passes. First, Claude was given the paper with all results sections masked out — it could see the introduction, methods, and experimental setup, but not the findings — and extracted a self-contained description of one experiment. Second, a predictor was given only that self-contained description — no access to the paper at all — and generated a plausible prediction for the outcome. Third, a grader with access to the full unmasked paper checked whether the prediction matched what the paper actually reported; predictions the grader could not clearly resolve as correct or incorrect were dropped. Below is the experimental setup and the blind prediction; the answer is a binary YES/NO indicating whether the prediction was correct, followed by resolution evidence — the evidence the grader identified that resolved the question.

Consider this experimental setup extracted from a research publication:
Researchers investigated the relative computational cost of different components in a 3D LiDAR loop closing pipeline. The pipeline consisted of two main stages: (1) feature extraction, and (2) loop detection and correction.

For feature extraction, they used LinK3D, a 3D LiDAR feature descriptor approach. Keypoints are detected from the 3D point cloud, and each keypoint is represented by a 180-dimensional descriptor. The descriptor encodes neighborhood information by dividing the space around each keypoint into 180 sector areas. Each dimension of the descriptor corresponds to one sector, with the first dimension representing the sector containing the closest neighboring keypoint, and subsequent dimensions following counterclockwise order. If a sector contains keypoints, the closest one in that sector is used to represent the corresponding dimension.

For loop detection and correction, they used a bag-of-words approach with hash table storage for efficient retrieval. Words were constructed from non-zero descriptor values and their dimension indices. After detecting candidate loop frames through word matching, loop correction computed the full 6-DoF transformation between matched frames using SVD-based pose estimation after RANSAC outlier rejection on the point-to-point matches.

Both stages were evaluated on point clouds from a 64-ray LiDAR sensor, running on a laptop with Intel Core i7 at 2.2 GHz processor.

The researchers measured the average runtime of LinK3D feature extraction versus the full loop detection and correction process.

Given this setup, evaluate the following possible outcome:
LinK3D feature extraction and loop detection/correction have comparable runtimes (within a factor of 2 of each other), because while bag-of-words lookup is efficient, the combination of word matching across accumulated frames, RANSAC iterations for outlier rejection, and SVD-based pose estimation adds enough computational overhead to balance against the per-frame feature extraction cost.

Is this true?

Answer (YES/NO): YES